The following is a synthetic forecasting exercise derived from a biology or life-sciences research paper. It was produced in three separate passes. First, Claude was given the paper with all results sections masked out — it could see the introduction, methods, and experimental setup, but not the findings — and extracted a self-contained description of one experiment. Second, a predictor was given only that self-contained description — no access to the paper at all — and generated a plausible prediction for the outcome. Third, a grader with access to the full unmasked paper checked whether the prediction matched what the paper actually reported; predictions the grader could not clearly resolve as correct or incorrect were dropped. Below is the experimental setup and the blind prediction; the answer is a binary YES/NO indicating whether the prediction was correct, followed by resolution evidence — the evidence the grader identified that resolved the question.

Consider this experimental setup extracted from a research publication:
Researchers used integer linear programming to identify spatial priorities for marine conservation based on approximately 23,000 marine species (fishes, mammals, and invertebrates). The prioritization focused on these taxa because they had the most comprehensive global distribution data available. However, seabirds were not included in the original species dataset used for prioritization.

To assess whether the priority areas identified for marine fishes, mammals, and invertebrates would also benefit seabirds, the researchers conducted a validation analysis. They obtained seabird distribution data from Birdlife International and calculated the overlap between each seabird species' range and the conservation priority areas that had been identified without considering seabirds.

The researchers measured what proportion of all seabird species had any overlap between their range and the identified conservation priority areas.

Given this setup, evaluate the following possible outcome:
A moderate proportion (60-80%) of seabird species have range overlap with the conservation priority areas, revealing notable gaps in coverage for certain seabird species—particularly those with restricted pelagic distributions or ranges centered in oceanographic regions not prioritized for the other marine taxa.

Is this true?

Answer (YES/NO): YES